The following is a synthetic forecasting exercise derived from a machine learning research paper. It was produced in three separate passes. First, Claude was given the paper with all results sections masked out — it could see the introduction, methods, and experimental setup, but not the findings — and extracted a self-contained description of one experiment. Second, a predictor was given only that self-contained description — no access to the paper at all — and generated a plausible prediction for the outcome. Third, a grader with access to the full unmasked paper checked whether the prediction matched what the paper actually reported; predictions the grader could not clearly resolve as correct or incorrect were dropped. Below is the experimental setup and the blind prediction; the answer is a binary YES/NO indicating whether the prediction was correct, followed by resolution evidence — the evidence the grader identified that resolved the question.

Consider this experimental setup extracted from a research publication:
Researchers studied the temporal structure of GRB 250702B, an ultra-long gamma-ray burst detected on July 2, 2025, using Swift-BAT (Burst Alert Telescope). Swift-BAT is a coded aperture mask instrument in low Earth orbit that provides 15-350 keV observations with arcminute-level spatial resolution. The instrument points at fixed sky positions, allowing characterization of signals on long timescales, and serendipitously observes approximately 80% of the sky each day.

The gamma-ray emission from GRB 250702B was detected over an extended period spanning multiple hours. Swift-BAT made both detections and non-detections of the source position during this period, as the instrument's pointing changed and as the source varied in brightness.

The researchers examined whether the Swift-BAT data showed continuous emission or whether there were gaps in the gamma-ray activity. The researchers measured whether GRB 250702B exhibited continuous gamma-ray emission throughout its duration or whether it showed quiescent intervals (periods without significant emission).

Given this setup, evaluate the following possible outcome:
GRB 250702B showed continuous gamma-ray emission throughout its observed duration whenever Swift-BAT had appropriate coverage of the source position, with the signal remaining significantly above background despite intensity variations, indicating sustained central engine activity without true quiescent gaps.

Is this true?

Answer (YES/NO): NO